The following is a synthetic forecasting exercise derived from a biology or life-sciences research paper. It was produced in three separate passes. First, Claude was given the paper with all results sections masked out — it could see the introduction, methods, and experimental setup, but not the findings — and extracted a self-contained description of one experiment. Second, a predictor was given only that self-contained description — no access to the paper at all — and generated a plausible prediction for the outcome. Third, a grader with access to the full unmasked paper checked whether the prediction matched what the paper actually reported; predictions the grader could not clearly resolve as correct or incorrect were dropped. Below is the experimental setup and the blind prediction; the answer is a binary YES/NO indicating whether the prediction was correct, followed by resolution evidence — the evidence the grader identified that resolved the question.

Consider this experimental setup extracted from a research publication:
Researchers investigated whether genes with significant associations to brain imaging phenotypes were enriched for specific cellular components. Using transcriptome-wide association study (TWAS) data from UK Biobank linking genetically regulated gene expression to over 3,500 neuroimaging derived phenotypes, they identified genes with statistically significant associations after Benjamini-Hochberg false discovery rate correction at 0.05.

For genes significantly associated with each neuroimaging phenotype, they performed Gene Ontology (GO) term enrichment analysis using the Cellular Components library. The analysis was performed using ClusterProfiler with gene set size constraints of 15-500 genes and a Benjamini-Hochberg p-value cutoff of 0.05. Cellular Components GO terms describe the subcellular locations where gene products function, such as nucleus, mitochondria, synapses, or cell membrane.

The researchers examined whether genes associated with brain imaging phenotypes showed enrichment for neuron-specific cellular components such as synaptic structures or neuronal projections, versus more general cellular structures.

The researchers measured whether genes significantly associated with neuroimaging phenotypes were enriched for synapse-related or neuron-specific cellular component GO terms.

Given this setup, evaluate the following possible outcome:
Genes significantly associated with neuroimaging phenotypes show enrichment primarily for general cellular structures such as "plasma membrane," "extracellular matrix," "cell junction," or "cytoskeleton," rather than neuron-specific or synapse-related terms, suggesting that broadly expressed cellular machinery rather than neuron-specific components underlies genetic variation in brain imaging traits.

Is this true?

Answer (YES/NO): NO